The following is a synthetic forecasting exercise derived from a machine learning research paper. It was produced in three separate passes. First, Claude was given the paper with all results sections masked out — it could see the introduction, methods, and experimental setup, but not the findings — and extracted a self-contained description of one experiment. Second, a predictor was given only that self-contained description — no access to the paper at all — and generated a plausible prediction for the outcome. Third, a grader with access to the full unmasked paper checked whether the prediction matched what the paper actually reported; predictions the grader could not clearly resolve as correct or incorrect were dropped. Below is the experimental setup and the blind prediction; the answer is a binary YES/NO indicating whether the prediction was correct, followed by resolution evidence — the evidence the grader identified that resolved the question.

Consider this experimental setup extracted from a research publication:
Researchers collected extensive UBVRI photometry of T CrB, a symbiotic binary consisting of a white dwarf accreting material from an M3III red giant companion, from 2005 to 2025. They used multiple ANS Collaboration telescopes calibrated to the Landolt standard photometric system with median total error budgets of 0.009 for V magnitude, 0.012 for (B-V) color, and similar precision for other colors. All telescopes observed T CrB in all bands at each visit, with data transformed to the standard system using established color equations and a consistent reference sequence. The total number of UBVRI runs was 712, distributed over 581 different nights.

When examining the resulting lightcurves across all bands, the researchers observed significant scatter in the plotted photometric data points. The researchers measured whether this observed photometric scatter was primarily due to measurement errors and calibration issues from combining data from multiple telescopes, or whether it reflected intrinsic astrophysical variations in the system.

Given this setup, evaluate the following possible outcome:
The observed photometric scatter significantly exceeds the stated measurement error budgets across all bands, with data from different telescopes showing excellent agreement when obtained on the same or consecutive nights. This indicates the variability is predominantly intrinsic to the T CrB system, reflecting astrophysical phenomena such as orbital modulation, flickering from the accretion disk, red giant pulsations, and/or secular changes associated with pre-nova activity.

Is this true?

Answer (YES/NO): YES